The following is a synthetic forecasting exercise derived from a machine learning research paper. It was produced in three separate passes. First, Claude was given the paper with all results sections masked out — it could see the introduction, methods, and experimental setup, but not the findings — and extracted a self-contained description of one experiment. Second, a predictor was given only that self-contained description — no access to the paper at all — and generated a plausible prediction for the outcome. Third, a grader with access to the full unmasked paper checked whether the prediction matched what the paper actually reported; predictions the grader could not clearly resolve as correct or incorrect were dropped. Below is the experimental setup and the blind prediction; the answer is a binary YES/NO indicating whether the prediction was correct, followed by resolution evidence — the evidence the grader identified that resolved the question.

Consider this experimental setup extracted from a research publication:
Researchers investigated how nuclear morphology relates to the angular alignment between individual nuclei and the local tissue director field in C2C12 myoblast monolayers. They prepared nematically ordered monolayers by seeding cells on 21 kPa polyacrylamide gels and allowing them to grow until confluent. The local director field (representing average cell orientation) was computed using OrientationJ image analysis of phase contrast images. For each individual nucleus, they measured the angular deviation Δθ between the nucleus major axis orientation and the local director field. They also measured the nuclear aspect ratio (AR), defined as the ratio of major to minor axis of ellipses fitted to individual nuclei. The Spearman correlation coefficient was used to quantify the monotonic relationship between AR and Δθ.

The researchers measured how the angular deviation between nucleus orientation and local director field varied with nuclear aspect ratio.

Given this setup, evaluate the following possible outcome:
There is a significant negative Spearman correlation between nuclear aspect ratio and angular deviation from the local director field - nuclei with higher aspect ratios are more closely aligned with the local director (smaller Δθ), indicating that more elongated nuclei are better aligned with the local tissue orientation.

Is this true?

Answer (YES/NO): YES